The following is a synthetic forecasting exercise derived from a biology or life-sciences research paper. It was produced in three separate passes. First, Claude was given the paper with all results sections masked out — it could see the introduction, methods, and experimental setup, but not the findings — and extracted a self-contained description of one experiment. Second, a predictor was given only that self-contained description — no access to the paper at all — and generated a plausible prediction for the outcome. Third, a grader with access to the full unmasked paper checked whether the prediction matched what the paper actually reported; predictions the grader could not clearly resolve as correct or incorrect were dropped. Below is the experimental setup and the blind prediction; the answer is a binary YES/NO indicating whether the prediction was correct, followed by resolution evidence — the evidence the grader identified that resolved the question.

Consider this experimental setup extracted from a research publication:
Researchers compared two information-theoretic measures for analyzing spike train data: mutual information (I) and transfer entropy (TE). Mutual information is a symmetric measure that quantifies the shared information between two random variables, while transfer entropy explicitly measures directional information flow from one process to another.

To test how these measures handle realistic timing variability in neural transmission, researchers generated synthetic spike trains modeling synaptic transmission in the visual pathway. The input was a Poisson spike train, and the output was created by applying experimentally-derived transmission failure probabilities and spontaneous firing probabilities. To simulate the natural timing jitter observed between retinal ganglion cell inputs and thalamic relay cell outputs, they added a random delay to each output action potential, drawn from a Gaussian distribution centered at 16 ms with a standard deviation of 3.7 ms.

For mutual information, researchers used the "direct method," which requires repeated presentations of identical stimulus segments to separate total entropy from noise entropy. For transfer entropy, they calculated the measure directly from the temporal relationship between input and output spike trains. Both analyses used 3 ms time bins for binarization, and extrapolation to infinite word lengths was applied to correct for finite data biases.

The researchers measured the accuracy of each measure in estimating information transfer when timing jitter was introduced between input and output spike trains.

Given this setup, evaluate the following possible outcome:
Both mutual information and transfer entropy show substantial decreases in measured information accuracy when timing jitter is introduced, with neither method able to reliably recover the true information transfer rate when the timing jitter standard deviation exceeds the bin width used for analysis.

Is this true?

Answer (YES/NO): NO